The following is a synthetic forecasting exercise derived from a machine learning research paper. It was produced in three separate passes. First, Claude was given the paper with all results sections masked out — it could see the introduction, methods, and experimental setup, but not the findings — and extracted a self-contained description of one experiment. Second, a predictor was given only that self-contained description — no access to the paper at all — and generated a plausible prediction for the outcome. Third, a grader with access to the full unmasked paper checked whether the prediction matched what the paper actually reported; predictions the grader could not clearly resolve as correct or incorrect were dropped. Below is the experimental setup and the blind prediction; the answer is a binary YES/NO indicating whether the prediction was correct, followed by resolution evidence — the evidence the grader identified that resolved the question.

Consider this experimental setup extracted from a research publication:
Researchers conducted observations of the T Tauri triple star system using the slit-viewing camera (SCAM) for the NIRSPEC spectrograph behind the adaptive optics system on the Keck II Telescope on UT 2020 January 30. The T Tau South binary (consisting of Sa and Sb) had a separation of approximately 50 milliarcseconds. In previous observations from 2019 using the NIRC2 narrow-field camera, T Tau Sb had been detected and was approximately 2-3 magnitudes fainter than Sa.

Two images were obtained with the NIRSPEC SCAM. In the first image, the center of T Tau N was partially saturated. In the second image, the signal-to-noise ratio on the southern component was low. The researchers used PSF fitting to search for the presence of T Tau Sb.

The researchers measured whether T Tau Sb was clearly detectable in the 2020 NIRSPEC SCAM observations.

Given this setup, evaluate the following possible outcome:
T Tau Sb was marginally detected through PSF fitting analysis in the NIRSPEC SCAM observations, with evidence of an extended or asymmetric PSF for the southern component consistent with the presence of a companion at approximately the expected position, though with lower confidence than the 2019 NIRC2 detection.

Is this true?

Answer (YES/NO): NO